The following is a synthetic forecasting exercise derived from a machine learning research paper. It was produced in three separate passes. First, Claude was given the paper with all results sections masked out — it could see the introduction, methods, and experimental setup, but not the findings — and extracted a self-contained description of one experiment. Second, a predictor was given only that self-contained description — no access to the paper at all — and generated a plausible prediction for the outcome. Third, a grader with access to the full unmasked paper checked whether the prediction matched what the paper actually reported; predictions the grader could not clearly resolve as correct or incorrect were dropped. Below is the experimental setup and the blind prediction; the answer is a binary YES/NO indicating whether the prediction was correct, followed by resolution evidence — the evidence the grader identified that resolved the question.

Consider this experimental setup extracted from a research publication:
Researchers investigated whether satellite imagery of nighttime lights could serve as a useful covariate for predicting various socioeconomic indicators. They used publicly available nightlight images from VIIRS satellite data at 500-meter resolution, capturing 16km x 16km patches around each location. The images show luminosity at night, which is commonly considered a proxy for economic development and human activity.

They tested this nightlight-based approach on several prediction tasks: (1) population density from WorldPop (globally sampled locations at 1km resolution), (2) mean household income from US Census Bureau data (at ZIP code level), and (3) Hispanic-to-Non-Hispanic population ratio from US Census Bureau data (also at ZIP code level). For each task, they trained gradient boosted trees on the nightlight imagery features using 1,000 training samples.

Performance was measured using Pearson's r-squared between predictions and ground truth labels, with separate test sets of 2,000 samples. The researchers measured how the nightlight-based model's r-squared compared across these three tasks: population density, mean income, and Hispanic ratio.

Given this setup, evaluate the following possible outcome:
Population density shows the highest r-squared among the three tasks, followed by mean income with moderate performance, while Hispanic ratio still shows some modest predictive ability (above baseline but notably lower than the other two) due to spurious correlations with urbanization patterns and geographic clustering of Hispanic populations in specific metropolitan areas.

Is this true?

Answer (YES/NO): NO